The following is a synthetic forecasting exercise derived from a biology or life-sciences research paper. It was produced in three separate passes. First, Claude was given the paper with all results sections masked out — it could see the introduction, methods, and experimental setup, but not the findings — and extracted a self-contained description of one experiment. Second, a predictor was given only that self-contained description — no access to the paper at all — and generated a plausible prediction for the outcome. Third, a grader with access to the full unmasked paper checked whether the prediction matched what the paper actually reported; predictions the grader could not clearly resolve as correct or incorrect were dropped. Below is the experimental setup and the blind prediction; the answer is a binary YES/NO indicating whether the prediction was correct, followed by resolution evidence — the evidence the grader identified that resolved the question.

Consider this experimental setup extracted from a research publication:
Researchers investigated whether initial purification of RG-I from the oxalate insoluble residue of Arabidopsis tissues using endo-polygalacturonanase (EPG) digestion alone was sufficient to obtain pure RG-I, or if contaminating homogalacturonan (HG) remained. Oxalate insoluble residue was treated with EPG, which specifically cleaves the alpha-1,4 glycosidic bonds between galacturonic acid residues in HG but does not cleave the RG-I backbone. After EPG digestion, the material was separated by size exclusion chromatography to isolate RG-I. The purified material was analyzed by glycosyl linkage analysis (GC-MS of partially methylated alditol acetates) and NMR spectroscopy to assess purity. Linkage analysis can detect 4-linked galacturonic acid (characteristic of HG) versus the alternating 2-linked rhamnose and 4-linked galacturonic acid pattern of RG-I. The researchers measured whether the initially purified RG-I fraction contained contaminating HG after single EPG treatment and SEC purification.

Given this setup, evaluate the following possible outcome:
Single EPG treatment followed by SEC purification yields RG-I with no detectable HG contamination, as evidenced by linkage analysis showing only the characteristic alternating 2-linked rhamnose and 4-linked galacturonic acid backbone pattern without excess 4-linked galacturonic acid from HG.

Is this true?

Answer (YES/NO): NO